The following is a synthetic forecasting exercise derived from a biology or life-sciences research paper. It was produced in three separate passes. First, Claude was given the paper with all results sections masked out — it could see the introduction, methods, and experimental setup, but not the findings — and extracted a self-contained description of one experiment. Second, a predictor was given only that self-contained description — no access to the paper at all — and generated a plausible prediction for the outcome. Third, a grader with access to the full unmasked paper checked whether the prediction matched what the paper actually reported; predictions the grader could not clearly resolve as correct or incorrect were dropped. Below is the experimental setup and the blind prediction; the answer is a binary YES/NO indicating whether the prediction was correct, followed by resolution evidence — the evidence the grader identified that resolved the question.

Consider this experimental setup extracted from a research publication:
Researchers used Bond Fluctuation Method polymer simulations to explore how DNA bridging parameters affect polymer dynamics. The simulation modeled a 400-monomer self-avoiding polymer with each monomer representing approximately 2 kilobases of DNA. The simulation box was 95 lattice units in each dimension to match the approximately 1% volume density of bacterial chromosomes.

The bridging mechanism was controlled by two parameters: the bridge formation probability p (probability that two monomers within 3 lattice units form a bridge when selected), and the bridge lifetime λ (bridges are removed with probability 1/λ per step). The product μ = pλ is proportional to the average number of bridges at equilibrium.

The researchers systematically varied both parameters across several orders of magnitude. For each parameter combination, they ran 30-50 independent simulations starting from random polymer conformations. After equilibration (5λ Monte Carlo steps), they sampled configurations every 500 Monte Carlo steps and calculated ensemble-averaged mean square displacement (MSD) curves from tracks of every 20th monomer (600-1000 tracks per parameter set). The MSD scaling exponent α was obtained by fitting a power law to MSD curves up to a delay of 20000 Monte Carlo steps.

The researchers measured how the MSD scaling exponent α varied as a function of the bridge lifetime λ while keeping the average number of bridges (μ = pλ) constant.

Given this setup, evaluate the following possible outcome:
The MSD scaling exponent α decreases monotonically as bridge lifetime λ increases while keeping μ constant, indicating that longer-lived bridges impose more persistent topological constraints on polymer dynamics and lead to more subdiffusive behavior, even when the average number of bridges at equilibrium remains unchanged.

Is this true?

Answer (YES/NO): YES